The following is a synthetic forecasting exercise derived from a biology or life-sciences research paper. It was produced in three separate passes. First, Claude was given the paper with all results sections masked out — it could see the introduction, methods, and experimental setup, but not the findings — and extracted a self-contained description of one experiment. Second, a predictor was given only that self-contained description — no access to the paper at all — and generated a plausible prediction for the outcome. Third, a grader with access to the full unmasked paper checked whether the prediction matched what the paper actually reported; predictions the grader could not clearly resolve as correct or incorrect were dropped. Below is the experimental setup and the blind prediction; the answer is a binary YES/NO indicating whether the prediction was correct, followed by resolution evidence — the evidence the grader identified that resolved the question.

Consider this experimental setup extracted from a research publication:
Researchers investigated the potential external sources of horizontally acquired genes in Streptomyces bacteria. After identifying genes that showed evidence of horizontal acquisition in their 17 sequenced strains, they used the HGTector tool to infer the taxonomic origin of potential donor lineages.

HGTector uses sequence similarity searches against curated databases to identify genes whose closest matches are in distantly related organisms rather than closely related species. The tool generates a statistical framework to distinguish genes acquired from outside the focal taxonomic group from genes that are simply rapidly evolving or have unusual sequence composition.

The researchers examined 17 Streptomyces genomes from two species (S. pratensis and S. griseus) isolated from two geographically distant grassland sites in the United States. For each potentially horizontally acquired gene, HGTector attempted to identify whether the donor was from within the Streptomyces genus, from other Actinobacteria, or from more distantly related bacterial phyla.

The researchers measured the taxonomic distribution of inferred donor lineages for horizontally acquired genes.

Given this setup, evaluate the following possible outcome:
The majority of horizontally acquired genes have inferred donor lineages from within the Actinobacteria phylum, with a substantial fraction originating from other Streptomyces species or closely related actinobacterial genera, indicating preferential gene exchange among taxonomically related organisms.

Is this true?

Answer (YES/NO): NO